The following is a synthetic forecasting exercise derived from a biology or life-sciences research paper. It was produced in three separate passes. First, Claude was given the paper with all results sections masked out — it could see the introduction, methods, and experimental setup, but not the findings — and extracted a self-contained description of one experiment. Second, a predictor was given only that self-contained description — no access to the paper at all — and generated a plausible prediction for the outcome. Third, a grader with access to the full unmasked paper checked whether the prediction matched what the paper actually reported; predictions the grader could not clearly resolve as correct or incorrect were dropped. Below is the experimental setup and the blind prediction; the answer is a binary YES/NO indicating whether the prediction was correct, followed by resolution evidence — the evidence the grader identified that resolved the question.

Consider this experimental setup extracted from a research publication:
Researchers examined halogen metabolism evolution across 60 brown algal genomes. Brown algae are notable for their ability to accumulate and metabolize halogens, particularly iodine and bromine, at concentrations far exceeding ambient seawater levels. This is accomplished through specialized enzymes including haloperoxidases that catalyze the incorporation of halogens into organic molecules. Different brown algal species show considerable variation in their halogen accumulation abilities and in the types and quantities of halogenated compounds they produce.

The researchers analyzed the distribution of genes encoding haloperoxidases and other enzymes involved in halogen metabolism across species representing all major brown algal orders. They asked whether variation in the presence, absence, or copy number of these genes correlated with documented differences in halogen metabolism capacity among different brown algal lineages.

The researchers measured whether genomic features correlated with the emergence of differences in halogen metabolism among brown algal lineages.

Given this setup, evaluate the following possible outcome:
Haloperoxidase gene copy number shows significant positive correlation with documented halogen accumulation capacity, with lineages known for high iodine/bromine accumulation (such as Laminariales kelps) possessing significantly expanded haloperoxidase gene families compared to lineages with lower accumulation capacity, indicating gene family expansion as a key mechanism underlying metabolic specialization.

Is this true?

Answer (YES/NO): YES